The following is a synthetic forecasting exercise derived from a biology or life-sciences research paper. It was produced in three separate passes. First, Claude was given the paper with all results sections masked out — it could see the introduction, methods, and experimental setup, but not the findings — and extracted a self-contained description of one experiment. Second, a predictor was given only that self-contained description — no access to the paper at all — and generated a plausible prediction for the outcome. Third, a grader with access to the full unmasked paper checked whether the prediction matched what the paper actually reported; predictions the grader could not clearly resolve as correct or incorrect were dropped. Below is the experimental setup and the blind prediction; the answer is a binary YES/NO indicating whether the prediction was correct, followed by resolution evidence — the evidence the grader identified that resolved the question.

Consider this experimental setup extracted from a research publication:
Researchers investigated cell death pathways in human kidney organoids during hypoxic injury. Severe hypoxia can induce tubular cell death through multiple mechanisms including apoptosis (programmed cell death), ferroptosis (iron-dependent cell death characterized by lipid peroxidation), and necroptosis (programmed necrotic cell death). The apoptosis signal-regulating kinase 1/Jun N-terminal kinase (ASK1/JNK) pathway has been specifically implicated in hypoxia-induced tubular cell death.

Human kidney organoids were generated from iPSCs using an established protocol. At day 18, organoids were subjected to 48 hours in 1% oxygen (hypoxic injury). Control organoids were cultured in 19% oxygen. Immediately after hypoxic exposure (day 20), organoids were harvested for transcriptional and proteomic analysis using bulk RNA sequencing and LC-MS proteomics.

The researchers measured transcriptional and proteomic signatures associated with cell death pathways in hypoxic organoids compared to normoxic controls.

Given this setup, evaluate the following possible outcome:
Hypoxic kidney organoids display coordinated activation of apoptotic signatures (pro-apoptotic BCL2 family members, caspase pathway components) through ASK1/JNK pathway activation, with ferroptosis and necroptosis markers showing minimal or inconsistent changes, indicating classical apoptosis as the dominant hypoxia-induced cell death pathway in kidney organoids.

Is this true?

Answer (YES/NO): NO